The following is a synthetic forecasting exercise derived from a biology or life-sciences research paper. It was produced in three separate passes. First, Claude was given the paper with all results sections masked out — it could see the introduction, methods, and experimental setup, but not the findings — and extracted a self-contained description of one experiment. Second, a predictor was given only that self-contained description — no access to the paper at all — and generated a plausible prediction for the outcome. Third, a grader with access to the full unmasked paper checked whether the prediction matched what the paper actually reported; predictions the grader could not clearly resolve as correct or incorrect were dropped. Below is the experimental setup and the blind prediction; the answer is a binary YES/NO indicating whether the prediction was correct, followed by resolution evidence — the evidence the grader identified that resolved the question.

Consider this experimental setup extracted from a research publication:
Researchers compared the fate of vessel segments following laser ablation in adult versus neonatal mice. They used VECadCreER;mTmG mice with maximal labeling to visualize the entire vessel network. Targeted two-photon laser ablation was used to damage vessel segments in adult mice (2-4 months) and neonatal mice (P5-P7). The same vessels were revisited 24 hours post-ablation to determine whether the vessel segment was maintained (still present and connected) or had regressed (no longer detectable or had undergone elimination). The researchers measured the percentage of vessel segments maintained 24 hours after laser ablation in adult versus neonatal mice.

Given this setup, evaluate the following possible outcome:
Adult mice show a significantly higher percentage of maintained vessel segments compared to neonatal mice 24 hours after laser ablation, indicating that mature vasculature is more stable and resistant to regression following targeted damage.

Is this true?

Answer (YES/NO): YES